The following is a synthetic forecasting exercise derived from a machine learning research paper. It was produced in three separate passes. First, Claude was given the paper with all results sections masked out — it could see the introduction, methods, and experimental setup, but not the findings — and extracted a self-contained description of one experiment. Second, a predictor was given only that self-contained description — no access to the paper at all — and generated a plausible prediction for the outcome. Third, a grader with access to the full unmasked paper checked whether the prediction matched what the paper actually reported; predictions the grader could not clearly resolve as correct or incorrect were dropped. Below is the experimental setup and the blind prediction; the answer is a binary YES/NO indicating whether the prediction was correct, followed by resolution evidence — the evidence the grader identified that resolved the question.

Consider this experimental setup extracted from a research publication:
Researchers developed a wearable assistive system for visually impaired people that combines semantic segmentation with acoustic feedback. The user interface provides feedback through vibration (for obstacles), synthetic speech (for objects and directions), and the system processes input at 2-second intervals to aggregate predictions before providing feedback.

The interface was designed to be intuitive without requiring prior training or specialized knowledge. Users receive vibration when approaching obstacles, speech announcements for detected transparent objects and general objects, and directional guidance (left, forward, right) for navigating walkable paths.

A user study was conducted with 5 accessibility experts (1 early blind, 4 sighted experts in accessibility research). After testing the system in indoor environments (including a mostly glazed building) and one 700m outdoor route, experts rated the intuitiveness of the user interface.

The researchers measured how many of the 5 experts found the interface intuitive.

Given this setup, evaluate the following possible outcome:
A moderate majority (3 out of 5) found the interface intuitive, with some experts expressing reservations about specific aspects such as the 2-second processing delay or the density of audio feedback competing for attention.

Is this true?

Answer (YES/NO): NO